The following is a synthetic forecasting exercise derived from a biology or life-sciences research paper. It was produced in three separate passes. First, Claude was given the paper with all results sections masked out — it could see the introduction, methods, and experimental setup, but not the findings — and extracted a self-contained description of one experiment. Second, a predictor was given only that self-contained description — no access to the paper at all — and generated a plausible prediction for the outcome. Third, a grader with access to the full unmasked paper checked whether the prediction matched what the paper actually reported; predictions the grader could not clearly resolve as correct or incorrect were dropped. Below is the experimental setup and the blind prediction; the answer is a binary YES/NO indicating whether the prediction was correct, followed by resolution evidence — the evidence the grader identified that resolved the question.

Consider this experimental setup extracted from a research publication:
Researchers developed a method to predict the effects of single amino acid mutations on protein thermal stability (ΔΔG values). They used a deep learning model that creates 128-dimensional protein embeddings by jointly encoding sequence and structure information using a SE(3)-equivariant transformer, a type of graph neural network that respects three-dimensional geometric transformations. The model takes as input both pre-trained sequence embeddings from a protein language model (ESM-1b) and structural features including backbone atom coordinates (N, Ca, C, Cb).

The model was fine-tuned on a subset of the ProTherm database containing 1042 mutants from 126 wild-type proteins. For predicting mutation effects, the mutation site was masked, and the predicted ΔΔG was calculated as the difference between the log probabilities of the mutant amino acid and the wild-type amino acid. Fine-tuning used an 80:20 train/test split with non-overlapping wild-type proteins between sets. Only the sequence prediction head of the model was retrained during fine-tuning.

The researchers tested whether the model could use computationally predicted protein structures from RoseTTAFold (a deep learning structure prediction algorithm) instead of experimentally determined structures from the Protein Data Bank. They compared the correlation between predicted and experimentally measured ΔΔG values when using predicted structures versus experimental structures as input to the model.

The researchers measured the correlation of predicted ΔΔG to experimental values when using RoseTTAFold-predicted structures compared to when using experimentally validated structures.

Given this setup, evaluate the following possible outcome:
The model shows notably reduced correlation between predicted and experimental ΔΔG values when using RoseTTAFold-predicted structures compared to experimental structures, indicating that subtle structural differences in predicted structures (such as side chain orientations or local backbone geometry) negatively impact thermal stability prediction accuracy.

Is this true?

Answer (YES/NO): NO